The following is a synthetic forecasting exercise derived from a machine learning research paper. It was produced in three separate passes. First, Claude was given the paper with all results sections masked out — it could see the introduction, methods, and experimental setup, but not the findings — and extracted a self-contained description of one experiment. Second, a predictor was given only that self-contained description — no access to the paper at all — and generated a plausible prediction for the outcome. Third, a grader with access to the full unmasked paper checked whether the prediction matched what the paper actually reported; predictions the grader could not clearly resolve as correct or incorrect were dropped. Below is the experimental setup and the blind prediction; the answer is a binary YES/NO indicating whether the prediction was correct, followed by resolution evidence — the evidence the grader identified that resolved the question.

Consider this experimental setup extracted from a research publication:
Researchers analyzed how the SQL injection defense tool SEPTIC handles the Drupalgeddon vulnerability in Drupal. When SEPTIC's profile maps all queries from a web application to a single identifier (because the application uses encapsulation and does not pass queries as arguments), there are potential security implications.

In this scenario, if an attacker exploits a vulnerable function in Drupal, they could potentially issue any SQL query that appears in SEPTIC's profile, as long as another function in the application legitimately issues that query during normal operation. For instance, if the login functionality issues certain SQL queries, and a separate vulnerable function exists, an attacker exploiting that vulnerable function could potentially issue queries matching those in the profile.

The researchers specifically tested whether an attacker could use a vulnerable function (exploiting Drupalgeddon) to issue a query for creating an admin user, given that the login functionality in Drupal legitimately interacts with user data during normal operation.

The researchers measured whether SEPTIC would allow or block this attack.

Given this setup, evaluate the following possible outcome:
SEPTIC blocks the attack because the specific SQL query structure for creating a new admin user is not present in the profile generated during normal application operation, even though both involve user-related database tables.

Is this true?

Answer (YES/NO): NO